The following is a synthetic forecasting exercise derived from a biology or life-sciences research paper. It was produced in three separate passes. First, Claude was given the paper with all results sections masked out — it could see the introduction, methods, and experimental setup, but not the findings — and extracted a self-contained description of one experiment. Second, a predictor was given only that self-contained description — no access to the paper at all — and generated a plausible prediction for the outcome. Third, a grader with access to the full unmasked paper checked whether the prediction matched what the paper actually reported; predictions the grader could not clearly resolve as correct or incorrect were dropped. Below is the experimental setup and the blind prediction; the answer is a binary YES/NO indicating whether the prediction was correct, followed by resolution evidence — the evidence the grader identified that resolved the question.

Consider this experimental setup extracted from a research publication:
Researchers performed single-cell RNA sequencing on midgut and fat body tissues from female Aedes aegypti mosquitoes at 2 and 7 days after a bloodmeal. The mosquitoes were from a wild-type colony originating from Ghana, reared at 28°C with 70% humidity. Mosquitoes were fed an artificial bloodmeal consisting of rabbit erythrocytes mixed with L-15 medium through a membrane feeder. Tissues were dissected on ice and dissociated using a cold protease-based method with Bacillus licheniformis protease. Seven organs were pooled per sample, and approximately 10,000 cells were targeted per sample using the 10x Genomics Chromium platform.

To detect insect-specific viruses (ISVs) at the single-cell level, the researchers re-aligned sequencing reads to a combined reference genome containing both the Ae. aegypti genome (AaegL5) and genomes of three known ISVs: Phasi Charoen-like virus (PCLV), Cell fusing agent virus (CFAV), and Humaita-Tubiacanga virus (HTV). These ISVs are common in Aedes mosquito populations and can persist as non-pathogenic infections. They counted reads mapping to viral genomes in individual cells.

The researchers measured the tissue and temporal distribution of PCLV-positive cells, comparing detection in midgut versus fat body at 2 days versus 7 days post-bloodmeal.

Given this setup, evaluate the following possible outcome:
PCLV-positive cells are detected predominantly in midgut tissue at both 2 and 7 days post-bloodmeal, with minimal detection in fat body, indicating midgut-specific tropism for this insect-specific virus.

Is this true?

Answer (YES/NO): NO